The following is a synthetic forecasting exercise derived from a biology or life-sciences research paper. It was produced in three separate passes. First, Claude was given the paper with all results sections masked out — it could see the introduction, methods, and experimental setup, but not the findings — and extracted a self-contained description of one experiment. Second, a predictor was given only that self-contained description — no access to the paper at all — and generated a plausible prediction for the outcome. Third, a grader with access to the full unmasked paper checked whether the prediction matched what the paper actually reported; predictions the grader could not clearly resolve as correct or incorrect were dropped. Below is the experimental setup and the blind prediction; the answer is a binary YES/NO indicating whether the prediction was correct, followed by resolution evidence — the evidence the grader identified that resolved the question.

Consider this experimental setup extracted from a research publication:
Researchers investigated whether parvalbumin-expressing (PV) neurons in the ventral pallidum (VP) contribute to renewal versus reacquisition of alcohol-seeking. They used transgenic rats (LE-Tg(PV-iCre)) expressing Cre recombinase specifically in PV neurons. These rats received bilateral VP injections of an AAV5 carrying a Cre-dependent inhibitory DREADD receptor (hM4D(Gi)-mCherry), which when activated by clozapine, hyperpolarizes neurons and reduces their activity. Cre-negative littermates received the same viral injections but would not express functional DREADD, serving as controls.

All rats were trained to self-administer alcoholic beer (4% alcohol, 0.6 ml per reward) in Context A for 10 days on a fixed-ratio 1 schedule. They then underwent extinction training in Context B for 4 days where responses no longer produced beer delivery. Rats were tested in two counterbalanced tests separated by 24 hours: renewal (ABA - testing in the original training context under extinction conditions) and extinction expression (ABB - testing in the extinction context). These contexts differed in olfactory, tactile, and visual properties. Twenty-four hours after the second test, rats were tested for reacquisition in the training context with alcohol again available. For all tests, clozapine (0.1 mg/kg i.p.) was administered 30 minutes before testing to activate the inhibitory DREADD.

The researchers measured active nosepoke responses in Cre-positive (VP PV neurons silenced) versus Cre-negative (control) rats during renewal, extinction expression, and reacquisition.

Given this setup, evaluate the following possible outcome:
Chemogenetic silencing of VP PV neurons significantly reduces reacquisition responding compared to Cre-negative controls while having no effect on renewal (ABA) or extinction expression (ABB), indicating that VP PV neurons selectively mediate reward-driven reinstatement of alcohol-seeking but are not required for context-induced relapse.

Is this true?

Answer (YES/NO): NO